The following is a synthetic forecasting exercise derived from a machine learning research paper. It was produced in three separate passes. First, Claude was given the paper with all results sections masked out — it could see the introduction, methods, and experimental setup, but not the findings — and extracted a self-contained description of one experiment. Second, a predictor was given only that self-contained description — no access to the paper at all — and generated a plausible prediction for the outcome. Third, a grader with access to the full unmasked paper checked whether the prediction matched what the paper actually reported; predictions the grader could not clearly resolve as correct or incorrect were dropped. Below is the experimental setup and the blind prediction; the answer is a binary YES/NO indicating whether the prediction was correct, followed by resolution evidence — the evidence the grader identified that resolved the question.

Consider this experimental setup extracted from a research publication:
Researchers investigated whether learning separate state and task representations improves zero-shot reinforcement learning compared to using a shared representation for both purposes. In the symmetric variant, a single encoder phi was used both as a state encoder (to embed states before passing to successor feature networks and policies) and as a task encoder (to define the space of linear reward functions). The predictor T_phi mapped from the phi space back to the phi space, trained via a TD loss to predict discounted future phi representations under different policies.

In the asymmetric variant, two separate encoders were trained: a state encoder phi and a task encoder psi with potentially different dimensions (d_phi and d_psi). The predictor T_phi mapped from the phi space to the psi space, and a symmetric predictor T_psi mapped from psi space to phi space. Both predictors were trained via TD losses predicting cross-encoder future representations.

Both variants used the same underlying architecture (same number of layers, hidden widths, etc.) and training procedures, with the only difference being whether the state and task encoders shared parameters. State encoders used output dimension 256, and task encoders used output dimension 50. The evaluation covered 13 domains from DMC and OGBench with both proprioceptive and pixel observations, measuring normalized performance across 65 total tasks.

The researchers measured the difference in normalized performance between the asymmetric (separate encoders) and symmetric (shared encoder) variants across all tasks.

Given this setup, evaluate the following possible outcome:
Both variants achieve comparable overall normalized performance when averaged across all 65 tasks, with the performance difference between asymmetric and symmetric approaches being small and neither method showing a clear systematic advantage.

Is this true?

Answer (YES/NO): NO